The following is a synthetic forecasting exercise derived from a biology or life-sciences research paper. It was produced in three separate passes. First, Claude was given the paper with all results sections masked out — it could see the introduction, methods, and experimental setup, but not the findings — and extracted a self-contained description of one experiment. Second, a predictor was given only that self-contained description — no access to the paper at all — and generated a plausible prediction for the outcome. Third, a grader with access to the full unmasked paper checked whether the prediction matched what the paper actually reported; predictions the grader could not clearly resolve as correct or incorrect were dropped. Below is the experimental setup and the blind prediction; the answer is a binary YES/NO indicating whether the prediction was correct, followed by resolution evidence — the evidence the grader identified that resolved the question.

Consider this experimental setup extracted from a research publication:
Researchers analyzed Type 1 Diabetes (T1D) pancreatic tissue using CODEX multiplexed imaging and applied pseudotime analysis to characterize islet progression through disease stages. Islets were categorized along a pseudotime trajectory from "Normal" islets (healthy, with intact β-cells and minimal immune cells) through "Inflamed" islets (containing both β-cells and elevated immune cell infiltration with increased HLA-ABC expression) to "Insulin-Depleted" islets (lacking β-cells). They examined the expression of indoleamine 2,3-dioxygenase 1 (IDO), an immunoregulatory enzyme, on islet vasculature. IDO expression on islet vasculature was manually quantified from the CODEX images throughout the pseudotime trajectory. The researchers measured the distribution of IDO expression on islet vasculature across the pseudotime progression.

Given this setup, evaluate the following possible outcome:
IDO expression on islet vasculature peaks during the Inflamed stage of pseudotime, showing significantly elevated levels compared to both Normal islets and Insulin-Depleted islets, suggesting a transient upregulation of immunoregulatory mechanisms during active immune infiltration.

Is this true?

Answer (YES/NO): YES